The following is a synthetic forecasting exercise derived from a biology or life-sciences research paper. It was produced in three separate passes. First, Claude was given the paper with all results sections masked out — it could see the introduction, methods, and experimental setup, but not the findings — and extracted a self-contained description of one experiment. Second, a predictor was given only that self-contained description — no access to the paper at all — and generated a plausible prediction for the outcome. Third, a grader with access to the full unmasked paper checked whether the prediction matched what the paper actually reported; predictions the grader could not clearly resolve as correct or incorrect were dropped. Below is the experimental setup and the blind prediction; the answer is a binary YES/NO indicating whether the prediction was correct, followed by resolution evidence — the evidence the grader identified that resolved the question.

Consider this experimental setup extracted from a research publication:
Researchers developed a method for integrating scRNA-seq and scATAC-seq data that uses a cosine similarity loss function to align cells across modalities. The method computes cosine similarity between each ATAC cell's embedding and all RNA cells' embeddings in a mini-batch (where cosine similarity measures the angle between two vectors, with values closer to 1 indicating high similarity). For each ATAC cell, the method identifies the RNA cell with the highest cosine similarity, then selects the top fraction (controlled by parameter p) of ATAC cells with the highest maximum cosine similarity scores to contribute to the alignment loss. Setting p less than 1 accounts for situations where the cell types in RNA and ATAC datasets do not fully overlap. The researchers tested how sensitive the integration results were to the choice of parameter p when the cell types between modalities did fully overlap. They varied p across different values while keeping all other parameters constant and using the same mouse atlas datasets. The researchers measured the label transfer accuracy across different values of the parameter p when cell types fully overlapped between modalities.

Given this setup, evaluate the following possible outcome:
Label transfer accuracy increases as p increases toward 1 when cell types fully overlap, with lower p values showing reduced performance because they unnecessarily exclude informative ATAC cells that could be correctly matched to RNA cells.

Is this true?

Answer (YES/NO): NO